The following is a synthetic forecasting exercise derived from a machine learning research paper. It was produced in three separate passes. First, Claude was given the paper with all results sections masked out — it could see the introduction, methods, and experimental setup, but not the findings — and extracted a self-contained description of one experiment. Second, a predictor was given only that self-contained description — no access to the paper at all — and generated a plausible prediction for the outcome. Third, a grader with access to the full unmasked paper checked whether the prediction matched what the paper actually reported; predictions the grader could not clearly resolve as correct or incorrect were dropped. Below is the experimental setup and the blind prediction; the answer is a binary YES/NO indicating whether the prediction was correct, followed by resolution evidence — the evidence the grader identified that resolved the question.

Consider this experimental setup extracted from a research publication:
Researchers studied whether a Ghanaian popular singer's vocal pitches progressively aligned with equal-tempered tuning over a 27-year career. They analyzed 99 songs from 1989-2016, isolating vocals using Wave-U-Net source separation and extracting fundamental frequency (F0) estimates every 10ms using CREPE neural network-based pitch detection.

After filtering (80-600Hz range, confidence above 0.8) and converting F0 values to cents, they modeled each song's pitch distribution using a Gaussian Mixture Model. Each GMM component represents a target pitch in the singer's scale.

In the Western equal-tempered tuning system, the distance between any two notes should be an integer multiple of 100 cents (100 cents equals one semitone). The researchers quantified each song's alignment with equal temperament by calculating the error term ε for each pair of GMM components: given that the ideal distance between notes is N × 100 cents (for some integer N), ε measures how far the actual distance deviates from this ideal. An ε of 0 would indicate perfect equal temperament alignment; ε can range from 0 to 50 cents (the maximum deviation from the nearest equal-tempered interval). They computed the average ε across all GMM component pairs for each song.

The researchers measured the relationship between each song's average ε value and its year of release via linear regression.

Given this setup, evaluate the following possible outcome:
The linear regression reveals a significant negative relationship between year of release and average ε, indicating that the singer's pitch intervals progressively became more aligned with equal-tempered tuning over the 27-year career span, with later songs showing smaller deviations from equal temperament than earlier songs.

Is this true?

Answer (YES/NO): YES